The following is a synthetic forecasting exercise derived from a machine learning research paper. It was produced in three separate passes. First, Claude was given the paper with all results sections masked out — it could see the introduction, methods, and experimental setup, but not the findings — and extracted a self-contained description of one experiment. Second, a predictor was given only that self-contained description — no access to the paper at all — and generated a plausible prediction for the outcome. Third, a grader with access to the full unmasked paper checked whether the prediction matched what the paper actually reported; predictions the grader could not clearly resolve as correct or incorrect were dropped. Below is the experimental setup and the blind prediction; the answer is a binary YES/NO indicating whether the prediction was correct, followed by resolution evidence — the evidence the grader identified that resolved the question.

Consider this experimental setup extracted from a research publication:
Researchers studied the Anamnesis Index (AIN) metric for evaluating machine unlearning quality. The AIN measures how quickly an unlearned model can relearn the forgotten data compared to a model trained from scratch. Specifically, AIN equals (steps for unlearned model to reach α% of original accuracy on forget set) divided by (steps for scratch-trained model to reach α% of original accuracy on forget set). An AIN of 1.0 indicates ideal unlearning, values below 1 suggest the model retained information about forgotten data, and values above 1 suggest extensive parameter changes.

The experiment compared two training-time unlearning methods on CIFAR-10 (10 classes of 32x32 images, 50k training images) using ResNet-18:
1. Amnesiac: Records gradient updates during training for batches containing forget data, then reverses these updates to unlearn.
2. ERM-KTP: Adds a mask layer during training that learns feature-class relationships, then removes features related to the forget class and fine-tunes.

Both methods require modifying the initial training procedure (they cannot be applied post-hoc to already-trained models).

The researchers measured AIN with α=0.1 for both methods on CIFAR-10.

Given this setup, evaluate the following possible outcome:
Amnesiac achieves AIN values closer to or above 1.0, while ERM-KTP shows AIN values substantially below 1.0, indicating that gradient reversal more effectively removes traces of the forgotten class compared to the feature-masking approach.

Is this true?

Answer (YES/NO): NO